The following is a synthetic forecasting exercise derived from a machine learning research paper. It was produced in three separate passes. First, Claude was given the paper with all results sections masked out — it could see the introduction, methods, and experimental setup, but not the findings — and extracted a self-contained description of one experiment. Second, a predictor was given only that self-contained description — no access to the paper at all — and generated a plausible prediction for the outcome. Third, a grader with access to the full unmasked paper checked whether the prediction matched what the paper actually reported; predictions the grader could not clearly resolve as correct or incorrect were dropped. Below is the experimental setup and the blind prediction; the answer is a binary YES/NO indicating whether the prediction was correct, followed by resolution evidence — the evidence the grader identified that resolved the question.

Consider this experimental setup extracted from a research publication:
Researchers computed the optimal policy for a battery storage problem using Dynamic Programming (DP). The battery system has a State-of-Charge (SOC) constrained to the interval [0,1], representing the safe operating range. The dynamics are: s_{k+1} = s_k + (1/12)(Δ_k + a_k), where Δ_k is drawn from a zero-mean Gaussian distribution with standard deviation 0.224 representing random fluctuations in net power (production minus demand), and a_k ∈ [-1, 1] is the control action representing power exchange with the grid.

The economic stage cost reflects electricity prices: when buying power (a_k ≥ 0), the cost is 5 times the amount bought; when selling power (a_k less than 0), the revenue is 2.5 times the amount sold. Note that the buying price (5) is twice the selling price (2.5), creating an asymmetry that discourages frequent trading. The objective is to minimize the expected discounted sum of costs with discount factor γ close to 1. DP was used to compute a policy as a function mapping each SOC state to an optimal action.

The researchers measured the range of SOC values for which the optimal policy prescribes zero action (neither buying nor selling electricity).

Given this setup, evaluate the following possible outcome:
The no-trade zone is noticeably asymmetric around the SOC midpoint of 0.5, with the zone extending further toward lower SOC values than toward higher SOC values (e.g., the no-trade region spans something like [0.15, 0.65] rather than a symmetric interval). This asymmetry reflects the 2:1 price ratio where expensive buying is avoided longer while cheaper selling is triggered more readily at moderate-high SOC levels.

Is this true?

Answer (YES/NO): YES